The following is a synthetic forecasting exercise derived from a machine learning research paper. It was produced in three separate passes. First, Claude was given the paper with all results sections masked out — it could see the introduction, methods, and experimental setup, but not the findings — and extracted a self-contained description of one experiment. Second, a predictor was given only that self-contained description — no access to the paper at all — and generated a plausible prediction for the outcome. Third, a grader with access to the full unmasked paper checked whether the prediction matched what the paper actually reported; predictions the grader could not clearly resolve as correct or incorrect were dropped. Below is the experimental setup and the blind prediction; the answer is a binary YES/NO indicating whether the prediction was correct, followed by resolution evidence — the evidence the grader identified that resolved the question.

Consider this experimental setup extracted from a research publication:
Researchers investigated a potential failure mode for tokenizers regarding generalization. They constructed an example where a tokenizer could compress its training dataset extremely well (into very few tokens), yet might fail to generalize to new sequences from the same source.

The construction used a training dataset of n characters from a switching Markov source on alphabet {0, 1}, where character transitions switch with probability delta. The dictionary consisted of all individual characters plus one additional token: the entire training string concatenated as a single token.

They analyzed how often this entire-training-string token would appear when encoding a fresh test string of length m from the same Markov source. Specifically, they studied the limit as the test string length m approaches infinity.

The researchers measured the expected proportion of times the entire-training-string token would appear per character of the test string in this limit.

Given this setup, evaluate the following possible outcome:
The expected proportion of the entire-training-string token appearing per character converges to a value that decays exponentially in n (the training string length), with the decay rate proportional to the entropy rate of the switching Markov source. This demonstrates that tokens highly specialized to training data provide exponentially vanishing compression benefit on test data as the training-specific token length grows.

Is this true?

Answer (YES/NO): YES